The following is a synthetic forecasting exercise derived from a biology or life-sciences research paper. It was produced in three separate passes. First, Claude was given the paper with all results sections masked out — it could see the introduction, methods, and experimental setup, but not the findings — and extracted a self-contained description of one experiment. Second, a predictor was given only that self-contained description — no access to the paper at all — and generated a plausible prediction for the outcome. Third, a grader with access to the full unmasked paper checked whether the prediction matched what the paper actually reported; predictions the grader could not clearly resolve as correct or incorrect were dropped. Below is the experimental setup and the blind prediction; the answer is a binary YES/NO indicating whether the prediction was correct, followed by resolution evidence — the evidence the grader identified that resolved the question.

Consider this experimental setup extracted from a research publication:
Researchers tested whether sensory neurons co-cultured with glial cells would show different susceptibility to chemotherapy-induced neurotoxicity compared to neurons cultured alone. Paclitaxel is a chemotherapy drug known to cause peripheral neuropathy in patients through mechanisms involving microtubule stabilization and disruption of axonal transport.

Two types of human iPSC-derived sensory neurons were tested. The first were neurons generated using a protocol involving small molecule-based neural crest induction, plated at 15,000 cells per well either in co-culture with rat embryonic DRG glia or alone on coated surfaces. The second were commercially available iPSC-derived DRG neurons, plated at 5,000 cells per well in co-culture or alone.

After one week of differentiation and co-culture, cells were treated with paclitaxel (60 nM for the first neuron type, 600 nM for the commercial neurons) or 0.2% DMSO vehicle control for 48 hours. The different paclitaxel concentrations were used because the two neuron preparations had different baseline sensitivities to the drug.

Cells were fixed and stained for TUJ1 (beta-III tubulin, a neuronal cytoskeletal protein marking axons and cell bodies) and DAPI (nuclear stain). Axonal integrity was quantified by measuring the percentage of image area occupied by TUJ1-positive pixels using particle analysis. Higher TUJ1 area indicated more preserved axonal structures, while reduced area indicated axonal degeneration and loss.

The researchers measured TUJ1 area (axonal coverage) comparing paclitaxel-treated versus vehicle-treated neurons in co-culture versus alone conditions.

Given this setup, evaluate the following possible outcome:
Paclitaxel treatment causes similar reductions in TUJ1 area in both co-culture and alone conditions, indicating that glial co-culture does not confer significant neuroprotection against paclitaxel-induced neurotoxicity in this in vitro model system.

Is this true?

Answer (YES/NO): NO